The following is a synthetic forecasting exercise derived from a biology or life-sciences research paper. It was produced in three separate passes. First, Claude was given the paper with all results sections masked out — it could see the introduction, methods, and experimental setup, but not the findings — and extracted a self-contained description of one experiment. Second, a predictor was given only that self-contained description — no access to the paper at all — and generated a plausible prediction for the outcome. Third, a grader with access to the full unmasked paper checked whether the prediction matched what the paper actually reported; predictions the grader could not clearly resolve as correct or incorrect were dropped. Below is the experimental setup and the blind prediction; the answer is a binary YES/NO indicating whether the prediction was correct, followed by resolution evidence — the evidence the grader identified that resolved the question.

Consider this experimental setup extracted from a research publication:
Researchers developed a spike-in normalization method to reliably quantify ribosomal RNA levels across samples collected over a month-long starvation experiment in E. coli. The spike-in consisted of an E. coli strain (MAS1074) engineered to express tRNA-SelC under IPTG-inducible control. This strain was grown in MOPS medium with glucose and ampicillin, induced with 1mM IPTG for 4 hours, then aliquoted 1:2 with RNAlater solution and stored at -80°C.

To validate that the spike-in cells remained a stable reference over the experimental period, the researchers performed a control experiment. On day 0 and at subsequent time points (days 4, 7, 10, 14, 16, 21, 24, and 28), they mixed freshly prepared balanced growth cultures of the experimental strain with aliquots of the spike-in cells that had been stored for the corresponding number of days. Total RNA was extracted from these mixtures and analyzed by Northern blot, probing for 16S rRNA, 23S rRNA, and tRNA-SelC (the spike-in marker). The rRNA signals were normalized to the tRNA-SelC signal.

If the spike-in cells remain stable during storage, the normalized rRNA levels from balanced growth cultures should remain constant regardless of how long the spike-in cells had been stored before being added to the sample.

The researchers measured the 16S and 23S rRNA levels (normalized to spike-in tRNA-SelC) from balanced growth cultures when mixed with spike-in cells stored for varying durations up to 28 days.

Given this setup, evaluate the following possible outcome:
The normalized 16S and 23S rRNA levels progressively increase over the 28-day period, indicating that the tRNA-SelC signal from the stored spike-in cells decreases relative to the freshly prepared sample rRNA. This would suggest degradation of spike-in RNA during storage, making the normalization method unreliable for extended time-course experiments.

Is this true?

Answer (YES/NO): NO